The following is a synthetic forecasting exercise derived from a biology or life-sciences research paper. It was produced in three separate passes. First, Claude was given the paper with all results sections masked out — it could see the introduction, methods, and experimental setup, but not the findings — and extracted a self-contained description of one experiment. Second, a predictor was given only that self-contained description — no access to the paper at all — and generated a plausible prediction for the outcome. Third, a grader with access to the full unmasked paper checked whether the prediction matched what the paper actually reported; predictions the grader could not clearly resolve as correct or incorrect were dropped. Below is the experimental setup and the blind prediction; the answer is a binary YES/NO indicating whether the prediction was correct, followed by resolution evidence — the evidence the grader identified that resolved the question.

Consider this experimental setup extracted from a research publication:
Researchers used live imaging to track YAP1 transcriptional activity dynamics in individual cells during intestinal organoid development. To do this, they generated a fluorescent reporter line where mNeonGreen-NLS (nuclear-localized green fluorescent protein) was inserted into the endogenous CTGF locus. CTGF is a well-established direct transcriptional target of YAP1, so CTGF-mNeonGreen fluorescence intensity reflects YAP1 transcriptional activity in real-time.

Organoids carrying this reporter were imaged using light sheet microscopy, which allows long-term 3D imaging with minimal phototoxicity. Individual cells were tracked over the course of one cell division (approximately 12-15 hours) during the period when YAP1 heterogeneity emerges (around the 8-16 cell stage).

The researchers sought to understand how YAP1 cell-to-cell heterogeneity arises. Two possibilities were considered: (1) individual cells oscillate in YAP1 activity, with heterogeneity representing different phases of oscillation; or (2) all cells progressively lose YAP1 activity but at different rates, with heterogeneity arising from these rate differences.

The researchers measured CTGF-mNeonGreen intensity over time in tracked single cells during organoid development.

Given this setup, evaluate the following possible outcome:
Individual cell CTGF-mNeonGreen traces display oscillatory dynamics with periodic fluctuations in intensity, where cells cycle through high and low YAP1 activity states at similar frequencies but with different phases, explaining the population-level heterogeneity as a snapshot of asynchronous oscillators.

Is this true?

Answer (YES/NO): NO